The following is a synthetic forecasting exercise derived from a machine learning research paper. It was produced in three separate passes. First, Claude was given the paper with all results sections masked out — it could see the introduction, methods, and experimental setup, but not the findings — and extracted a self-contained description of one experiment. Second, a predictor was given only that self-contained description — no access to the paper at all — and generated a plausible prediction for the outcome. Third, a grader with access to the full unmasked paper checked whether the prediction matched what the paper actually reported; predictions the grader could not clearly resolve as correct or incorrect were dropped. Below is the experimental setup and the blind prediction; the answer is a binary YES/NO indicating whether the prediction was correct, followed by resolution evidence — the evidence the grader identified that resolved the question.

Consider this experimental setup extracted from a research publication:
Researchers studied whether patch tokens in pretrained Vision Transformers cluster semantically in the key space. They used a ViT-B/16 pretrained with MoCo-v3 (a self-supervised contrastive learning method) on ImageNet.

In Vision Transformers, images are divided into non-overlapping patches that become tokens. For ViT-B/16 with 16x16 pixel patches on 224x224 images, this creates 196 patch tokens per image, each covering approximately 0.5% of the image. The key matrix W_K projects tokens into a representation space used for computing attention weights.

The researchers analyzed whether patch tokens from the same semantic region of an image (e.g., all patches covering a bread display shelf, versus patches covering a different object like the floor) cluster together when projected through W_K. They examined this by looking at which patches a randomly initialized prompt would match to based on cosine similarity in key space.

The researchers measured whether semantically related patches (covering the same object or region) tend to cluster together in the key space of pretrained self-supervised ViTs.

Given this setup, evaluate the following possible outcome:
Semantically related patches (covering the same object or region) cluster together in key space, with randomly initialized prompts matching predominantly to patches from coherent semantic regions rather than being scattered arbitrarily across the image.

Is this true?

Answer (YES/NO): YES